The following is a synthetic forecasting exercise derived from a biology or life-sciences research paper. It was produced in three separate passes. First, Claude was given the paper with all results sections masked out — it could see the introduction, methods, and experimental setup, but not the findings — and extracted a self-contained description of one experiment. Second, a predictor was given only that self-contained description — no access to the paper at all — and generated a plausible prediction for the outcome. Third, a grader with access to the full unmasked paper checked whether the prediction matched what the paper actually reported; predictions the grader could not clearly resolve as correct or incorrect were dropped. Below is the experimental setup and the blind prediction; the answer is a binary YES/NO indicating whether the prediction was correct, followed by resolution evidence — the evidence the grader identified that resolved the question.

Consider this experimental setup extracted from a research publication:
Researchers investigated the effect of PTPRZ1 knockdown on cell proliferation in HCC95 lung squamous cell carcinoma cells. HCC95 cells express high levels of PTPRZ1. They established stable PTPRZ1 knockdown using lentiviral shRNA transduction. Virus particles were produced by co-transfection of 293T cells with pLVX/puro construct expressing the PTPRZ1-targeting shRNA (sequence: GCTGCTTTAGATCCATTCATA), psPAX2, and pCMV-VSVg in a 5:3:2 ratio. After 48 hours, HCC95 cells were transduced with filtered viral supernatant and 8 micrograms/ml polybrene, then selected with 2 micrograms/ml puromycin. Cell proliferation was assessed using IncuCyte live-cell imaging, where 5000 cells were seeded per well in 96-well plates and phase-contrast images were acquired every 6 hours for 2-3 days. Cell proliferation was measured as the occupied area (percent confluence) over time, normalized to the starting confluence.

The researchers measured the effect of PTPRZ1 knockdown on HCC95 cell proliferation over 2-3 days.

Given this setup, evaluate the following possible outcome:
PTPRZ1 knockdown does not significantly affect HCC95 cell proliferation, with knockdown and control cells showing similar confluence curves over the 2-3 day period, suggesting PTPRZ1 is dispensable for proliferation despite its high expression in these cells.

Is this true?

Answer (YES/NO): NO